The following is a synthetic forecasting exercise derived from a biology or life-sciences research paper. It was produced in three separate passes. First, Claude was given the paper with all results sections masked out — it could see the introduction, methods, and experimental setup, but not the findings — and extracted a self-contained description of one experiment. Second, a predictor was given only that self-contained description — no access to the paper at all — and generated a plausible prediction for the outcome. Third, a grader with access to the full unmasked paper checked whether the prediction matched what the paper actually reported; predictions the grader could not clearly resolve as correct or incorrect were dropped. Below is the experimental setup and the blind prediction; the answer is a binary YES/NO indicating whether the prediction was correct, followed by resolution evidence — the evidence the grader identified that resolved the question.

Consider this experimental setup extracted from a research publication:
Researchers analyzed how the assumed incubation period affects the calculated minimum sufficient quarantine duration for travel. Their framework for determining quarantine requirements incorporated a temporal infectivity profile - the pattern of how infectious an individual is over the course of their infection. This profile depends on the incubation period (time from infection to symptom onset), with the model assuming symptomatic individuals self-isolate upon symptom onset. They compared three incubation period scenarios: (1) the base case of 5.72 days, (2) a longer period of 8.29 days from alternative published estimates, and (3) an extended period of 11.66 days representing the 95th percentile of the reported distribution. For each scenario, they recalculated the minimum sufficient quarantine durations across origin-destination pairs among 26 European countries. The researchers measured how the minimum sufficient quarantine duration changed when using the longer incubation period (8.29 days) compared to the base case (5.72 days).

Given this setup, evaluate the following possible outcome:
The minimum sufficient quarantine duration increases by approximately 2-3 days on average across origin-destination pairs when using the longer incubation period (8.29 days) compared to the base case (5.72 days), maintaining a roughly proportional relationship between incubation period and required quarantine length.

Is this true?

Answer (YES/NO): NO